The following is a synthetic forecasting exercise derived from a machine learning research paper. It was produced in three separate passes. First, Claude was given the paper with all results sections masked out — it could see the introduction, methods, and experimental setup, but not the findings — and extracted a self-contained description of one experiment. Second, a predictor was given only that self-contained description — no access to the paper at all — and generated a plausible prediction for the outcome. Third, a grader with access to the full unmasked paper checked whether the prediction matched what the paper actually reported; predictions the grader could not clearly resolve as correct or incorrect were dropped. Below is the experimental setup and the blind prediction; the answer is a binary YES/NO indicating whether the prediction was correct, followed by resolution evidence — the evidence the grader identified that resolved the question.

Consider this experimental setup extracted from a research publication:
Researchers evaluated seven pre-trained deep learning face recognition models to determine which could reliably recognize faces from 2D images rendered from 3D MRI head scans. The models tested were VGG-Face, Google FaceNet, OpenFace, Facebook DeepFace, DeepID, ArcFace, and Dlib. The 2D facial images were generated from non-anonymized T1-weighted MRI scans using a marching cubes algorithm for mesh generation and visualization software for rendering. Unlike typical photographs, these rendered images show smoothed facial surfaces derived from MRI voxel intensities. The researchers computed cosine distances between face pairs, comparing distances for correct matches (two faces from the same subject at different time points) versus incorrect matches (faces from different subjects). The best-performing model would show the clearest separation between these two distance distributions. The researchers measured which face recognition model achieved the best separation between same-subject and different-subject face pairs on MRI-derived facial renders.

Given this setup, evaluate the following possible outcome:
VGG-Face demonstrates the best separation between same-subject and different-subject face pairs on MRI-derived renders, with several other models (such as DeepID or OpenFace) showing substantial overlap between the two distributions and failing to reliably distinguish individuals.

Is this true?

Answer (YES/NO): NO